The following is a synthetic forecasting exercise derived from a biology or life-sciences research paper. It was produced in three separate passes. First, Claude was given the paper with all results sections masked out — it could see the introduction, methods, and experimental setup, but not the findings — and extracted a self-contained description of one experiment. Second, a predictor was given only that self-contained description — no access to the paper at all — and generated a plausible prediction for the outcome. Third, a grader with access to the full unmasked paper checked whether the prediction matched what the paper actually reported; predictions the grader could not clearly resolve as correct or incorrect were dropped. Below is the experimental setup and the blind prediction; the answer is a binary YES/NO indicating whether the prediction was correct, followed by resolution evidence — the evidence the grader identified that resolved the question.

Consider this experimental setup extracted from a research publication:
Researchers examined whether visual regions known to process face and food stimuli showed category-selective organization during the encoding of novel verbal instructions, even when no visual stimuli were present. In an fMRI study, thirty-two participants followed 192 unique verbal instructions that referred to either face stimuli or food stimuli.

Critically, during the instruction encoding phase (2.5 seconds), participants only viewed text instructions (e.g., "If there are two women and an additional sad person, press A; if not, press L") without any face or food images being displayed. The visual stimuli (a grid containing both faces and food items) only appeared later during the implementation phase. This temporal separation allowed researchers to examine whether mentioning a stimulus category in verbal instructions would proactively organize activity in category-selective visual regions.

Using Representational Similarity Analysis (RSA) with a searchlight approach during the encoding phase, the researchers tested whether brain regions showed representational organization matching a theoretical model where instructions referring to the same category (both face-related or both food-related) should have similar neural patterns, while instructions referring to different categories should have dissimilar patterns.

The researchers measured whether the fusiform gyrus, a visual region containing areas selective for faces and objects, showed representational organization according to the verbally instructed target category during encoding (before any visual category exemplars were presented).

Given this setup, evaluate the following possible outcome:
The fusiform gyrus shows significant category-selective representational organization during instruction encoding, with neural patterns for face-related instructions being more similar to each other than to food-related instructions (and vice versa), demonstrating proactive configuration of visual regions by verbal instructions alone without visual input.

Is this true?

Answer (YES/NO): YES